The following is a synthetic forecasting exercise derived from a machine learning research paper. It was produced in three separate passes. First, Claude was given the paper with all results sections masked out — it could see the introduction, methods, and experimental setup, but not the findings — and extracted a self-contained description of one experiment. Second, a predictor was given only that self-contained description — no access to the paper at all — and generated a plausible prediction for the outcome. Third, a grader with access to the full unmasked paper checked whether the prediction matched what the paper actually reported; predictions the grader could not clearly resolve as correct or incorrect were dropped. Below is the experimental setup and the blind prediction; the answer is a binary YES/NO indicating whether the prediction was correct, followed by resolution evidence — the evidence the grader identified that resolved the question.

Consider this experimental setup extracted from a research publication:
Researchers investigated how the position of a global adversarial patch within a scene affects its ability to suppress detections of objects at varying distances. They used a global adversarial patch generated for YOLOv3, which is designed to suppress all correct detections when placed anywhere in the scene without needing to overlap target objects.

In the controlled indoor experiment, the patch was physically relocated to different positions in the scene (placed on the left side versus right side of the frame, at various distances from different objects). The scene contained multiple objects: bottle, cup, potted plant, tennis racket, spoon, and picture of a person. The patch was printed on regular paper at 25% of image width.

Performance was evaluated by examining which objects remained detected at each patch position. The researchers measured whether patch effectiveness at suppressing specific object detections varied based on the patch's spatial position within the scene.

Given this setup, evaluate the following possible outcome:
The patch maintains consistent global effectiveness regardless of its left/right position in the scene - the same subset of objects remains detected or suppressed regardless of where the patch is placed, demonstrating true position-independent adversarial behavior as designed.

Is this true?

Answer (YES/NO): NO